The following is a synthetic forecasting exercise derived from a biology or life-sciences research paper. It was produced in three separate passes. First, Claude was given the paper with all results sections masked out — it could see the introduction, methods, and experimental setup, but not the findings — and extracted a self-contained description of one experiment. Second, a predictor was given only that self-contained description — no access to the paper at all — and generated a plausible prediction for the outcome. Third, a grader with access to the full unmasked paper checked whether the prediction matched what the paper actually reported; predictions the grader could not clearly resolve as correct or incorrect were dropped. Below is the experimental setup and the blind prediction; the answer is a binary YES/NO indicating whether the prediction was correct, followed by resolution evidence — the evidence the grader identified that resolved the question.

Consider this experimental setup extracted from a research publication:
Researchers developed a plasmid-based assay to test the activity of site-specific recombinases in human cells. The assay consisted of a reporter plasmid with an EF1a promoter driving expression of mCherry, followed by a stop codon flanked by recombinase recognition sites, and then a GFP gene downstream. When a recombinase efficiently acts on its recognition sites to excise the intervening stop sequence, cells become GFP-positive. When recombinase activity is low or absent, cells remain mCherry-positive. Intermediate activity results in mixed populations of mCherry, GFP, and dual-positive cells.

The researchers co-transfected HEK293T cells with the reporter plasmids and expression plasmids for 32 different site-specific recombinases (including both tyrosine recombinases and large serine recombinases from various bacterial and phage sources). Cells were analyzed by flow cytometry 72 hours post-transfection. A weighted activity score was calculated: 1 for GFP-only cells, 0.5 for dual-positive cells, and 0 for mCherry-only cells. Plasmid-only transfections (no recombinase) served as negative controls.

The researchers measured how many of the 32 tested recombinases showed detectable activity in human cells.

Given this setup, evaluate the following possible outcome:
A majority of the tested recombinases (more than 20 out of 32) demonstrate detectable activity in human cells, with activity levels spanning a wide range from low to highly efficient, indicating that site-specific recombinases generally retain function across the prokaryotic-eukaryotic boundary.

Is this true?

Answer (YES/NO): YES